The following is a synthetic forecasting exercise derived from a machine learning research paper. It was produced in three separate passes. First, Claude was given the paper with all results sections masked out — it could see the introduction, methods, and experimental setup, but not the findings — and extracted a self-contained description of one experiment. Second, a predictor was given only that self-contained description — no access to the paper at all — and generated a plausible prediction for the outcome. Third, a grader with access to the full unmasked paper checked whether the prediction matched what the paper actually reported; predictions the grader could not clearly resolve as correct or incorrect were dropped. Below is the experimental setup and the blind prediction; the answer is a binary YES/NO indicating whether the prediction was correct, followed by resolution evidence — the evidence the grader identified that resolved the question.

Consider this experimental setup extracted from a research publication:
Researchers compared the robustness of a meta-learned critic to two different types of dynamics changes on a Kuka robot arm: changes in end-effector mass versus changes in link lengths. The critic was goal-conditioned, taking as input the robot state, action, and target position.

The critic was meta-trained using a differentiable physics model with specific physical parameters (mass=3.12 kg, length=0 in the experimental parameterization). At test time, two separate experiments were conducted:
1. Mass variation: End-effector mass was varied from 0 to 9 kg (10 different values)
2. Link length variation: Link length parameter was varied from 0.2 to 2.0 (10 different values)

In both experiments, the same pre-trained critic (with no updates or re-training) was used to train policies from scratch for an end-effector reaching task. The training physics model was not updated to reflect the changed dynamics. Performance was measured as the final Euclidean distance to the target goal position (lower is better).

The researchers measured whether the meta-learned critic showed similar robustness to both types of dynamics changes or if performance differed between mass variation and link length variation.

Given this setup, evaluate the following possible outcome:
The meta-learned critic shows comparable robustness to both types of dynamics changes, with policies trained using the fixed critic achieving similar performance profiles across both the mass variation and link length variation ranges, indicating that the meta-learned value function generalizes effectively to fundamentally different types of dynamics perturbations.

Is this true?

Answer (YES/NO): NO